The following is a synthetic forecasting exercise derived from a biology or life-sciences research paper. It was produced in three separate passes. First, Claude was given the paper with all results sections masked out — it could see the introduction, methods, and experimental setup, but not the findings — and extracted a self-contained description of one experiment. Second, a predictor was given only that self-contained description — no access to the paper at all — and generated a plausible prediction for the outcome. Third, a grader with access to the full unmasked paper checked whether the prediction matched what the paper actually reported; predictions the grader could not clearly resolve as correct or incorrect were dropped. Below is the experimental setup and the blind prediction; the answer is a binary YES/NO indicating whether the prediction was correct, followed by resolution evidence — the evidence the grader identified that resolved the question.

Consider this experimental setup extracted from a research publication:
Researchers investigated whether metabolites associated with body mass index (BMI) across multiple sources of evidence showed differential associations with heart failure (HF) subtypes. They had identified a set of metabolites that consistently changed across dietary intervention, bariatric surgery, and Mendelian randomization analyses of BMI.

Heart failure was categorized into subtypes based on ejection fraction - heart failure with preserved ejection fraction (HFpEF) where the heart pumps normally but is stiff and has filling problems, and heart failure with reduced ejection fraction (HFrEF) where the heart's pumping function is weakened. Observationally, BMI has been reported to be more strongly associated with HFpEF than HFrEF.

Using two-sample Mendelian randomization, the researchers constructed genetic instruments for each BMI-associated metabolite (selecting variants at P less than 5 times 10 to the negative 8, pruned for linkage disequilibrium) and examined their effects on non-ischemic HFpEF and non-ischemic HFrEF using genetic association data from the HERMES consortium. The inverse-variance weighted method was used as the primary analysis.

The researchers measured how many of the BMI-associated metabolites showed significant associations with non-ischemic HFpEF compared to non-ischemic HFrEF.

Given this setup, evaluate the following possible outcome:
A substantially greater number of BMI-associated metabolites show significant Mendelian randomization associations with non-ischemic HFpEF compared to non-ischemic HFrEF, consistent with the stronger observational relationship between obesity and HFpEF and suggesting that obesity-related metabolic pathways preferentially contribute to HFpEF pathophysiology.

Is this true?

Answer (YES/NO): NO